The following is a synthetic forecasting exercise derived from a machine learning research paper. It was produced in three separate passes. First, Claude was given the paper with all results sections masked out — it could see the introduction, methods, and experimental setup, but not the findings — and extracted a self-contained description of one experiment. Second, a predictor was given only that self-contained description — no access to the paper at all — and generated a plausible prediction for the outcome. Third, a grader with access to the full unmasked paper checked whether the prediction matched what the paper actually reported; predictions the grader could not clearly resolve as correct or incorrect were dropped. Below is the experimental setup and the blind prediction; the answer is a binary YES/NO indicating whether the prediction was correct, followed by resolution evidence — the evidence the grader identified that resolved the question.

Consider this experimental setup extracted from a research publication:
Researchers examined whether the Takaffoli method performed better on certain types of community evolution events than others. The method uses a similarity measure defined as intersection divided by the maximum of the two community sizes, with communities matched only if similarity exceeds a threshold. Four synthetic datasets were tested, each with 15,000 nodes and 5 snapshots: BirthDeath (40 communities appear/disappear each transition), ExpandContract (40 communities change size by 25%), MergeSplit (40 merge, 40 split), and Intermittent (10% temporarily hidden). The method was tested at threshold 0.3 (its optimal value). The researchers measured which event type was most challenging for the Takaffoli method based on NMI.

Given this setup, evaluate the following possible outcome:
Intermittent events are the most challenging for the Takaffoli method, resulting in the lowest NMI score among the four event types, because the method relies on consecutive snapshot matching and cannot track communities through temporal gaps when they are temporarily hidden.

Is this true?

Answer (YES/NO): NO